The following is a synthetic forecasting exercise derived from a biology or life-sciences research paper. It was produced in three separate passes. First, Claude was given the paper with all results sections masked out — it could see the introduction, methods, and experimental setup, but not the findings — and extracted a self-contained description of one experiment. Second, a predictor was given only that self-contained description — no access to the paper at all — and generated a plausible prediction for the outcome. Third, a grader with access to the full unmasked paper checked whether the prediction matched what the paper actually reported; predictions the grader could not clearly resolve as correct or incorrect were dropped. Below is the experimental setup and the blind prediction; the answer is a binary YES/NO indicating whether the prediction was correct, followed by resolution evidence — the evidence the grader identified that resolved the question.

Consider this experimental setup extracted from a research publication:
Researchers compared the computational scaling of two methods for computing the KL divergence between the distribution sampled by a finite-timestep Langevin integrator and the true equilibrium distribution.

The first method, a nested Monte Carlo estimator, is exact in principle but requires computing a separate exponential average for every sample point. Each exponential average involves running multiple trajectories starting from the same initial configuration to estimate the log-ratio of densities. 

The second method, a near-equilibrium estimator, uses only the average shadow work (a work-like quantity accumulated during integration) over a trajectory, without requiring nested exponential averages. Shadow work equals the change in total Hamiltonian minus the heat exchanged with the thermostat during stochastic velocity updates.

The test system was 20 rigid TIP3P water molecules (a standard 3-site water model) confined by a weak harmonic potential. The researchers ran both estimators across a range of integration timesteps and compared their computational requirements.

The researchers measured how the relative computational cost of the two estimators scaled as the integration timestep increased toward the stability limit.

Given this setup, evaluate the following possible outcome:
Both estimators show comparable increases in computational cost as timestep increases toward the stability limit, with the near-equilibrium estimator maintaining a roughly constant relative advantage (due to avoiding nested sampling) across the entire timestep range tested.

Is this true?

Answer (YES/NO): NO